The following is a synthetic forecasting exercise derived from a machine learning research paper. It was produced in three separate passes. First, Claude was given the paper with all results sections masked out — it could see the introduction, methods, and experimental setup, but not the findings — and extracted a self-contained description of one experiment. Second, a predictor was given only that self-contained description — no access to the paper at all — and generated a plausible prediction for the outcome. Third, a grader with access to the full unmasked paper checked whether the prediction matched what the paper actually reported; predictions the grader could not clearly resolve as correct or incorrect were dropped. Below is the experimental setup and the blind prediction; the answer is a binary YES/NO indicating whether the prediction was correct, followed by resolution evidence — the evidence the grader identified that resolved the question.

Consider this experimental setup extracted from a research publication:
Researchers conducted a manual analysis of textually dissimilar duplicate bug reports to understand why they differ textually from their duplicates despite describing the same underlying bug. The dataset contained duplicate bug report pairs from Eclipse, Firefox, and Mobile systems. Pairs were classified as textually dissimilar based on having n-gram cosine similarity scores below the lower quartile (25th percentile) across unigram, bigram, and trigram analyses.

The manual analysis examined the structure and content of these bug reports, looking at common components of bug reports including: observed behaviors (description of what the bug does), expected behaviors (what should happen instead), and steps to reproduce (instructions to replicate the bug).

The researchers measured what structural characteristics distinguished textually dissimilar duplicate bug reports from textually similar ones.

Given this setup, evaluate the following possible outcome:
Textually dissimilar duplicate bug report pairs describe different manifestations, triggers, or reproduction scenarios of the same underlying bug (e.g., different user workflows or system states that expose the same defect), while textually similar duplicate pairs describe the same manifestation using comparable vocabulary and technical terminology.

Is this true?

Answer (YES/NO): YES